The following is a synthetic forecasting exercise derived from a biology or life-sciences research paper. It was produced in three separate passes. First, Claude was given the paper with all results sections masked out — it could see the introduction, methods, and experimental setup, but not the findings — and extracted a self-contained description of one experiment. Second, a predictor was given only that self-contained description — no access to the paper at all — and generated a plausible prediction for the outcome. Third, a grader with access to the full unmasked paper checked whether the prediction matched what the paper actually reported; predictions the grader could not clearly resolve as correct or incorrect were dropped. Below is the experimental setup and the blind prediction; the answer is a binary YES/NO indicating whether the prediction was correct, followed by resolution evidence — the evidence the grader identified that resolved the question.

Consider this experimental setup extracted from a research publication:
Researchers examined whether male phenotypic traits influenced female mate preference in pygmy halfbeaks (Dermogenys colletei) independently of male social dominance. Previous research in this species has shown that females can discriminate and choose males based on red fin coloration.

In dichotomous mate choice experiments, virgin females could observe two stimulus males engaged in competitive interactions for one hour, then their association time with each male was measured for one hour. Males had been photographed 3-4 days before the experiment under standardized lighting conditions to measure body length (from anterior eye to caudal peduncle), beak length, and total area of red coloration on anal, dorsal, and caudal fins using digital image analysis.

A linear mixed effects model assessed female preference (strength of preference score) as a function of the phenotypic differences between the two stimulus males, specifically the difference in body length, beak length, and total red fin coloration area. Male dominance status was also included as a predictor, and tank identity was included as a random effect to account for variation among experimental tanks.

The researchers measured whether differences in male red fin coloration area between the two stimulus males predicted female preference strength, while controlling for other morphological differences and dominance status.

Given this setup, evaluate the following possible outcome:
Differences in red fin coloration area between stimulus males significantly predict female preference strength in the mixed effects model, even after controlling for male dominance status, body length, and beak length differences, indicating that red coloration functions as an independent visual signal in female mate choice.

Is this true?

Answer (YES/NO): NO